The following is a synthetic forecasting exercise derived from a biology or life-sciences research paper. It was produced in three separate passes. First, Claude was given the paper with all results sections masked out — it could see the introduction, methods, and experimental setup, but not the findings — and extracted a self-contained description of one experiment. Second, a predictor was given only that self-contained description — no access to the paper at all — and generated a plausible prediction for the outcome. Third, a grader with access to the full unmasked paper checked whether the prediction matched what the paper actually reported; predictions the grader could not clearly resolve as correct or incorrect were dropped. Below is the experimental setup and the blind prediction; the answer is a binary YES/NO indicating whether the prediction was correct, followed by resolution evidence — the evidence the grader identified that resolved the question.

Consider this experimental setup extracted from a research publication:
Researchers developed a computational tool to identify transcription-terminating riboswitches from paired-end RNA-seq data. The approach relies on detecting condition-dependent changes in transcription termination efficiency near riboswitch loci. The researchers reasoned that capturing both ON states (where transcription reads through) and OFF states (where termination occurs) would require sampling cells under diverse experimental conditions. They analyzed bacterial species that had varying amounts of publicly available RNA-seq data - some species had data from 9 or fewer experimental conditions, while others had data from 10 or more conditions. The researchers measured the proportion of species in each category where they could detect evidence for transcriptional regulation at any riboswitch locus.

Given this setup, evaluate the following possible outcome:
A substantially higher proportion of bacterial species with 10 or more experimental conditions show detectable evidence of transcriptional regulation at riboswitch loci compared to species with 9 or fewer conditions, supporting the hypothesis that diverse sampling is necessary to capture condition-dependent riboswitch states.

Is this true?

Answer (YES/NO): YES